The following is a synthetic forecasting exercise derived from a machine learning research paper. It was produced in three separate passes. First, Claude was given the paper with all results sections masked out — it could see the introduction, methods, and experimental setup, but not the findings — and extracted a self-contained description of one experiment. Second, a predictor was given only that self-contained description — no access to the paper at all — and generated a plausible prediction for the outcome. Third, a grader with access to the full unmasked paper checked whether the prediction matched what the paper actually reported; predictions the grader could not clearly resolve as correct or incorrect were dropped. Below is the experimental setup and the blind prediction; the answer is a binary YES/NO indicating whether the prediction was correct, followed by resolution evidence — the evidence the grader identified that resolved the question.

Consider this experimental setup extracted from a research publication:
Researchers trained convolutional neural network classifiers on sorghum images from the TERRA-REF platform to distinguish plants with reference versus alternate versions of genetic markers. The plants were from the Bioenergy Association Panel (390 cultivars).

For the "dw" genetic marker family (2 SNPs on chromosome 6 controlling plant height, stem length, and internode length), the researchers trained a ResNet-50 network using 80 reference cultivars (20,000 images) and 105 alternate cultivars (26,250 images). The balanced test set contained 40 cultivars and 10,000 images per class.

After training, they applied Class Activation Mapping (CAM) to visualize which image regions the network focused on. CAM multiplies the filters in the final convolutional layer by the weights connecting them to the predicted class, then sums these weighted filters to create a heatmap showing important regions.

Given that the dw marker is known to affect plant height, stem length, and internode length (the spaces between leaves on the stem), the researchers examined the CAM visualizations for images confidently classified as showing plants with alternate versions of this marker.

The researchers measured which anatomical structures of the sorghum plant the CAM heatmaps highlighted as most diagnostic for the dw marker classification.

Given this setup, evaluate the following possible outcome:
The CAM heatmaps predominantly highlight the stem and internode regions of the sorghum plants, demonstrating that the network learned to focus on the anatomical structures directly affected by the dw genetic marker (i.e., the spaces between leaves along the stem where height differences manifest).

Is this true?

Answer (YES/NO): NO